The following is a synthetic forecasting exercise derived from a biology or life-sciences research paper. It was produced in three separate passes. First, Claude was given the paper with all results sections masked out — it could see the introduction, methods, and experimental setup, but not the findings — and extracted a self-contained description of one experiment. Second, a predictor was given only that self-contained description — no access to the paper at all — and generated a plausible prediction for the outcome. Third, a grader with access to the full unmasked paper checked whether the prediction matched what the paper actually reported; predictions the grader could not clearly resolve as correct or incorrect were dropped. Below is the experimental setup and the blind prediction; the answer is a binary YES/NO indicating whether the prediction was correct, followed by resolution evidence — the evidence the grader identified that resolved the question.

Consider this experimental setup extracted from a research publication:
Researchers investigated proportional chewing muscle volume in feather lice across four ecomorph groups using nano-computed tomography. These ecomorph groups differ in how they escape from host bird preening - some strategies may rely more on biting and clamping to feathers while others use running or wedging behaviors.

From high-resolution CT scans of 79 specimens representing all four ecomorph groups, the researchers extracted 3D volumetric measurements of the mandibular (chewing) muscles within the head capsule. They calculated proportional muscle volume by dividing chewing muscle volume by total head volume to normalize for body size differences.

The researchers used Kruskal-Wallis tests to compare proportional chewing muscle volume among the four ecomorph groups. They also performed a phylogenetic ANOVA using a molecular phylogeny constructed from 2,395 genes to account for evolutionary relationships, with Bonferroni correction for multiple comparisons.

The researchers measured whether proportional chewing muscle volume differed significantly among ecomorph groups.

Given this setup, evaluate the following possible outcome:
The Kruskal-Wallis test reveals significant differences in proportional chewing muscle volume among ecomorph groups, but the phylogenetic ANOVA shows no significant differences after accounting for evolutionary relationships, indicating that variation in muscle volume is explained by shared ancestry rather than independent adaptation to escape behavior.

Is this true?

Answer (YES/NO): NO